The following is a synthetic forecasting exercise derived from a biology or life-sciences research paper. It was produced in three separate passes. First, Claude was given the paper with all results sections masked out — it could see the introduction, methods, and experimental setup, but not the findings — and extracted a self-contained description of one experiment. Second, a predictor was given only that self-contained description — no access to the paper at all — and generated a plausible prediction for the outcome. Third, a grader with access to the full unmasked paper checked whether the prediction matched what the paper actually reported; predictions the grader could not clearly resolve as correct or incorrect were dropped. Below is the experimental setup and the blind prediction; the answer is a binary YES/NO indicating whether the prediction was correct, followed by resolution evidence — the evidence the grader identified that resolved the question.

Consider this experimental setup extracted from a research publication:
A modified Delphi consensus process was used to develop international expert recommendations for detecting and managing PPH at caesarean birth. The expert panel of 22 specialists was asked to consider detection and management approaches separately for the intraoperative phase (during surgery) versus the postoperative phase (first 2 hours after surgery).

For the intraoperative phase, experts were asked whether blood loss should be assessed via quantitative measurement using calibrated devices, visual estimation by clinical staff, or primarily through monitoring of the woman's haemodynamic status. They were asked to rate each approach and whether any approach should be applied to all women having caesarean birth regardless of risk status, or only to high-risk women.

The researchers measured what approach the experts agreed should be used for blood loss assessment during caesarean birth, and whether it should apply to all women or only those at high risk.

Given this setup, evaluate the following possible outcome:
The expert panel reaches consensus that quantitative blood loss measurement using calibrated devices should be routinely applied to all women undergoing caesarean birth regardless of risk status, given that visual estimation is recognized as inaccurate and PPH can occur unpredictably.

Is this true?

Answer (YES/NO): NO